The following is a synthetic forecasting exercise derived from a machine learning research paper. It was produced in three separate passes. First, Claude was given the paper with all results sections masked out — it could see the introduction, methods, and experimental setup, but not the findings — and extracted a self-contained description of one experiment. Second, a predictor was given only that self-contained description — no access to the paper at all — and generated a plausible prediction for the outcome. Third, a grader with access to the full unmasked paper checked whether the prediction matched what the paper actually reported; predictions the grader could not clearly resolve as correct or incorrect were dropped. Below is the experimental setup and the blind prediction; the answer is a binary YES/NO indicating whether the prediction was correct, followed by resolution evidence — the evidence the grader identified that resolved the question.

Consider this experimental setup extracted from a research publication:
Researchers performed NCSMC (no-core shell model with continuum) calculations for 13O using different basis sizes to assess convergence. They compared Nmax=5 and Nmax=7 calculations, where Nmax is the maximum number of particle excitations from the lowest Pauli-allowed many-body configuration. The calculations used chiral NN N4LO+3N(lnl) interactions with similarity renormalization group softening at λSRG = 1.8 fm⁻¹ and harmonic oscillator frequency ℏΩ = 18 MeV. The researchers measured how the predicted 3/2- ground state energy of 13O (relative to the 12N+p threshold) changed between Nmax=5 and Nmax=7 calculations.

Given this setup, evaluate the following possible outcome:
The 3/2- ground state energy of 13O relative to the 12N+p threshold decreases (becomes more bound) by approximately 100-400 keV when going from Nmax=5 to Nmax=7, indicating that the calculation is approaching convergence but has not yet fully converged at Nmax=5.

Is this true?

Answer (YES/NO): NO